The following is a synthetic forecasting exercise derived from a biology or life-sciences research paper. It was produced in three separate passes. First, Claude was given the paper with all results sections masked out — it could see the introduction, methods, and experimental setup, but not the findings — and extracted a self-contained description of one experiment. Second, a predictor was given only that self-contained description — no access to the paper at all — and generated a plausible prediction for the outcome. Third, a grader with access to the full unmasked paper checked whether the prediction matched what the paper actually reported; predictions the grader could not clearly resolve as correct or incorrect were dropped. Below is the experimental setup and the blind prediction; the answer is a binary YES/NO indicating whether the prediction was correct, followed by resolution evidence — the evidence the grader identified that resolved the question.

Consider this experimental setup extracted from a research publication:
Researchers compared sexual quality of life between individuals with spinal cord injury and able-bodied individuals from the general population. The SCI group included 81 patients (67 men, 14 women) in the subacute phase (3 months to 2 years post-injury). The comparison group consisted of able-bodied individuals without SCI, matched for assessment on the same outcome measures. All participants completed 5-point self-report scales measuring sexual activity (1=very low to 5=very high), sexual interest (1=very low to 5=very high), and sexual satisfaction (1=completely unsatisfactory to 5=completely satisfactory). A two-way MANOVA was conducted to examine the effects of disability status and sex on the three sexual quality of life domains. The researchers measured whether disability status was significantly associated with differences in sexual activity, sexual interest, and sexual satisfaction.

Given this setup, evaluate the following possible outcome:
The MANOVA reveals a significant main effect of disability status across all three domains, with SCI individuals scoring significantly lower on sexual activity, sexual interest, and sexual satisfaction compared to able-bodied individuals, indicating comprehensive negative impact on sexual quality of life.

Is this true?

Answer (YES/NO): YES